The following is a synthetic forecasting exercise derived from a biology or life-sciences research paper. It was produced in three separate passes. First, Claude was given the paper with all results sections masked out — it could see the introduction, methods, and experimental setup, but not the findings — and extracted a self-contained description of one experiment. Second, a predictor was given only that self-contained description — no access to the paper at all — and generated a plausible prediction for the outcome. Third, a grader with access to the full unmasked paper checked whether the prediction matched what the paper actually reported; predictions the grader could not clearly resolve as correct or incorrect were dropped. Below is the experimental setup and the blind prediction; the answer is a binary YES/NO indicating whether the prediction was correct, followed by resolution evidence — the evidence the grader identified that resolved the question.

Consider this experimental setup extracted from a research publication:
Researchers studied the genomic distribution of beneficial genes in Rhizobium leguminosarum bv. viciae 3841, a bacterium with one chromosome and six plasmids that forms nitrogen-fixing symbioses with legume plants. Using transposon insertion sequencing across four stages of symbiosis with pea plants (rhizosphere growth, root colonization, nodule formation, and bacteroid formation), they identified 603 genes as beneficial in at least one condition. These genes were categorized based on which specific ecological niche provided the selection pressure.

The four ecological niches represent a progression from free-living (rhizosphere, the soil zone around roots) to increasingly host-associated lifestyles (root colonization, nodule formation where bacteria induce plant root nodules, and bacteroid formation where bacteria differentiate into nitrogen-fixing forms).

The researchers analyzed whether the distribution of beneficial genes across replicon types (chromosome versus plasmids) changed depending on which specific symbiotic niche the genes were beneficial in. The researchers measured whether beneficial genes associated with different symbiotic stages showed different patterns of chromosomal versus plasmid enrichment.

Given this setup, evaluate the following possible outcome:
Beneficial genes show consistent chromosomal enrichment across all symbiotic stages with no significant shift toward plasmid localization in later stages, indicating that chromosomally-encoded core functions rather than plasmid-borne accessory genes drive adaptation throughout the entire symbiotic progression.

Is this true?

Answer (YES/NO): YES